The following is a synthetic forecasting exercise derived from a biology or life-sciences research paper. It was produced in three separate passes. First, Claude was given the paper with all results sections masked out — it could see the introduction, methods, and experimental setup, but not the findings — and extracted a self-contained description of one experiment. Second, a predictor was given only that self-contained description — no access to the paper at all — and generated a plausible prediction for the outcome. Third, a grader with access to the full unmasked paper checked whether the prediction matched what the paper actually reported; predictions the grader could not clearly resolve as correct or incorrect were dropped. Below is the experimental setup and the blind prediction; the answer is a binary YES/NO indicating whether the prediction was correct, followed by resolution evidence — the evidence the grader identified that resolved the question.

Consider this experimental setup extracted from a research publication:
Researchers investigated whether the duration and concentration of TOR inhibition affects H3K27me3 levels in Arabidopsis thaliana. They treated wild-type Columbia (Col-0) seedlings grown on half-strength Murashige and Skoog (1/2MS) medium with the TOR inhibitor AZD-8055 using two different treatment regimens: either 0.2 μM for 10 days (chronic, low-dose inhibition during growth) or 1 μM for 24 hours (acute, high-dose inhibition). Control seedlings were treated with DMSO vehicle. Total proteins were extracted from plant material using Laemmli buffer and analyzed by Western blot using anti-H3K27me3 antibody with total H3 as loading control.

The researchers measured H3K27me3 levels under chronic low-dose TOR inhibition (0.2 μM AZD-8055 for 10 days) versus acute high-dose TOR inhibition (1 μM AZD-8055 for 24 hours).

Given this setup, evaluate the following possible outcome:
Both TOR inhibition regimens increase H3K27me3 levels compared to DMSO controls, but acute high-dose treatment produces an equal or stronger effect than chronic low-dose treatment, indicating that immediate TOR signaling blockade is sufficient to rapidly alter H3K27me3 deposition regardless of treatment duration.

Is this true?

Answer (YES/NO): NO